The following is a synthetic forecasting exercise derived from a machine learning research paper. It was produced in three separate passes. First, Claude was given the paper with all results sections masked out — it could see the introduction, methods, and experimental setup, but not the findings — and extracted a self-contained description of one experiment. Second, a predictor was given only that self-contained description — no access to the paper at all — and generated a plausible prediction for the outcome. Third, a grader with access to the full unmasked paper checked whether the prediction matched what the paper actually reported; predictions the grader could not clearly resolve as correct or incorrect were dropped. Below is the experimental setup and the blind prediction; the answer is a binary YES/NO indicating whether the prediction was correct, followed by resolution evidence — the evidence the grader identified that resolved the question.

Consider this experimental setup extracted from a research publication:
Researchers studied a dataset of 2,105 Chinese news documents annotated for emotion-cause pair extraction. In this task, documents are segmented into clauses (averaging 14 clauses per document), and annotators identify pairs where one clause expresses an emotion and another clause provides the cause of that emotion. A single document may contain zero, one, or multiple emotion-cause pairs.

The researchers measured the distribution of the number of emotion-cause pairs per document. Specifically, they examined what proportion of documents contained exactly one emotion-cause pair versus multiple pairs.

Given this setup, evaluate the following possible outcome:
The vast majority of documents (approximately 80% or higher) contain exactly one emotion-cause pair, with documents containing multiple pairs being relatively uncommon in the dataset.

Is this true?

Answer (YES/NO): YES